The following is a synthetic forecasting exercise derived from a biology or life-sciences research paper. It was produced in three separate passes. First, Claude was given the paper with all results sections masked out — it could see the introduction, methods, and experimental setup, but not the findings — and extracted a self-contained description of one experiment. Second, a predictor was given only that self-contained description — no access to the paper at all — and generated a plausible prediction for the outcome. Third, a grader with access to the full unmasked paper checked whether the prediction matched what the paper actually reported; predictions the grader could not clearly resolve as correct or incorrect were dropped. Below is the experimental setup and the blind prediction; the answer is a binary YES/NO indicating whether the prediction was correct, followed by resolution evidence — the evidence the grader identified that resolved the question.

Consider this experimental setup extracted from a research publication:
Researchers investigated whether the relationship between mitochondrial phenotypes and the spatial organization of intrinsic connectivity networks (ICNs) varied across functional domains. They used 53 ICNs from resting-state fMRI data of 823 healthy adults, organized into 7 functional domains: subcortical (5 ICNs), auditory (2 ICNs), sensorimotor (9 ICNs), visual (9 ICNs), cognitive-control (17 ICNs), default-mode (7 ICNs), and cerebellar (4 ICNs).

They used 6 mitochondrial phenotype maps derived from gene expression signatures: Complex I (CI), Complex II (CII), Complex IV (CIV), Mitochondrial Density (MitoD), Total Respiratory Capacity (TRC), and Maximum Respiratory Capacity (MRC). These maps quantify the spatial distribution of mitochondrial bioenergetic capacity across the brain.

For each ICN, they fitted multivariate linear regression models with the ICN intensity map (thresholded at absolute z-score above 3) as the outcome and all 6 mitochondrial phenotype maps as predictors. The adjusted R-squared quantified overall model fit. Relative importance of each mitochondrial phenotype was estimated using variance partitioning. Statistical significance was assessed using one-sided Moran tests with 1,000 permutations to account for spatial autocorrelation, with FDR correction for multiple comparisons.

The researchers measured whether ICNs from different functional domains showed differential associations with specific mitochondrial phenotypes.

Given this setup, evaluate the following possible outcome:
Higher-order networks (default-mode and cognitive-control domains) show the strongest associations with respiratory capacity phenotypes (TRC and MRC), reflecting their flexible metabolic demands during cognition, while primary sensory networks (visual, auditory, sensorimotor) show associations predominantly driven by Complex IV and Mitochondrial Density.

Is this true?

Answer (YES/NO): NO